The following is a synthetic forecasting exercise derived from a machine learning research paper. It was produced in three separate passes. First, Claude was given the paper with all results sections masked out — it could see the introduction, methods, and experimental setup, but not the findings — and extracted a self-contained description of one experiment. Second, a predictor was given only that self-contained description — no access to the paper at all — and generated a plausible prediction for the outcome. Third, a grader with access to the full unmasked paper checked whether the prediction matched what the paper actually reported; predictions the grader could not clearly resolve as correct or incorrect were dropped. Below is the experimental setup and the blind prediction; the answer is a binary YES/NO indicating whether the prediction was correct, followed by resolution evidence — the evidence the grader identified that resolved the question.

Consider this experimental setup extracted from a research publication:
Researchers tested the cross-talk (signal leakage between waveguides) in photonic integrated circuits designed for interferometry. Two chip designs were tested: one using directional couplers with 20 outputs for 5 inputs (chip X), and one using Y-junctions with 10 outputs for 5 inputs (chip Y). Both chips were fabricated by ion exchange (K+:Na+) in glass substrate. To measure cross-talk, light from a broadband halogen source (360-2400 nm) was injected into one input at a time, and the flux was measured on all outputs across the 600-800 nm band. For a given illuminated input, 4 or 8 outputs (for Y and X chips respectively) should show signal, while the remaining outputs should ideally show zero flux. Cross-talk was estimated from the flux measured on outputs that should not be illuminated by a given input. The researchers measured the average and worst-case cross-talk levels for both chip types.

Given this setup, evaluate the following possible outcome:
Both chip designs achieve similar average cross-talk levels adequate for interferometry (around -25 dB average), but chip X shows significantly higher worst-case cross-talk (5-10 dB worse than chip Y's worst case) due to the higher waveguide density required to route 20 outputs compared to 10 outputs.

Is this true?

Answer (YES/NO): NO